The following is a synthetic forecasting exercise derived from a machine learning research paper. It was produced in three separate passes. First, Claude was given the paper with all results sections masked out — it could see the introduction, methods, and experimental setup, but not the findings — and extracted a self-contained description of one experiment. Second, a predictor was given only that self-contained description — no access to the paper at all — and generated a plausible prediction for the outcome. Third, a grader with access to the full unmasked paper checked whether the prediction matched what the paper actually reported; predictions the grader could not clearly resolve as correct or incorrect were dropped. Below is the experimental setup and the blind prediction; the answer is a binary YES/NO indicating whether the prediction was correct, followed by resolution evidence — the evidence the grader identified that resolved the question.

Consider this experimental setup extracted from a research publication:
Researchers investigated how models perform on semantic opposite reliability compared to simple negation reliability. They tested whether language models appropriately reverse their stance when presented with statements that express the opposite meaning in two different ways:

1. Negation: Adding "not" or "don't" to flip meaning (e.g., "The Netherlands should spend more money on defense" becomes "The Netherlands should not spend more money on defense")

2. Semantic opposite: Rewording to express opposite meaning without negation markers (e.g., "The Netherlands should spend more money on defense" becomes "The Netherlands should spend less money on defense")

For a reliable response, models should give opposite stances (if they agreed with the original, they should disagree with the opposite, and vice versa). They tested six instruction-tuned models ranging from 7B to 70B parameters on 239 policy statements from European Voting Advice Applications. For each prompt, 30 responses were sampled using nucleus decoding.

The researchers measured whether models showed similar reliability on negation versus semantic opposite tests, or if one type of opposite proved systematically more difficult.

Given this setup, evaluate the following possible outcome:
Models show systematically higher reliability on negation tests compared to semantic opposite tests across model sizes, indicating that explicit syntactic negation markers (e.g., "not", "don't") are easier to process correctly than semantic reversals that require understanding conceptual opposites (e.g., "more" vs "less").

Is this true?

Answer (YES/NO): NO